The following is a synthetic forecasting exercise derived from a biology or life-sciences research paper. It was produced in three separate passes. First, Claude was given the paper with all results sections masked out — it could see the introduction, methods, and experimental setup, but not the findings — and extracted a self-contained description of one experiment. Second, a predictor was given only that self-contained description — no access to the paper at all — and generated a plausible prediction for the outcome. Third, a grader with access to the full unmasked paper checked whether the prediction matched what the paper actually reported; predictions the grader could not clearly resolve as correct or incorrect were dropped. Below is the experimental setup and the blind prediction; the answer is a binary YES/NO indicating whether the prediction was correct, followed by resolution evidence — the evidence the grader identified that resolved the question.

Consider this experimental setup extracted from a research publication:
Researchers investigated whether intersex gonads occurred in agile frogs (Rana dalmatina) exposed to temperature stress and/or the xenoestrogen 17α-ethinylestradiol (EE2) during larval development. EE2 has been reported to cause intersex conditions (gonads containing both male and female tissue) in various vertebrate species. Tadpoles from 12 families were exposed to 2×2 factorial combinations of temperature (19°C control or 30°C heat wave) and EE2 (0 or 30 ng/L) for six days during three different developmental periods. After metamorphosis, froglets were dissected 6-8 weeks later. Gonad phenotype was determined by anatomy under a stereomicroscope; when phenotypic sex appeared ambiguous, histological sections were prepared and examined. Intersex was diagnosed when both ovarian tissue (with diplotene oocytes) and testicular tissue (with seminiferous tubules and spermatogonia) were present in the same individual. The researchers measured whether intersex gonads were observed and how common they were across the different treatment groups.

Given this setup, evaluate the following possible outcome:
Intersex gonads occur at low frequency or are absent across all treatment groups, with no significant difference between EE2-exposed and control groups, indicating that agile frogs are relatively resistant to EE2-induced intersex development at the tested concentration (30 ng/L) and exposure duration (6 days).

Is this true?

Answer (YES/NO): YES